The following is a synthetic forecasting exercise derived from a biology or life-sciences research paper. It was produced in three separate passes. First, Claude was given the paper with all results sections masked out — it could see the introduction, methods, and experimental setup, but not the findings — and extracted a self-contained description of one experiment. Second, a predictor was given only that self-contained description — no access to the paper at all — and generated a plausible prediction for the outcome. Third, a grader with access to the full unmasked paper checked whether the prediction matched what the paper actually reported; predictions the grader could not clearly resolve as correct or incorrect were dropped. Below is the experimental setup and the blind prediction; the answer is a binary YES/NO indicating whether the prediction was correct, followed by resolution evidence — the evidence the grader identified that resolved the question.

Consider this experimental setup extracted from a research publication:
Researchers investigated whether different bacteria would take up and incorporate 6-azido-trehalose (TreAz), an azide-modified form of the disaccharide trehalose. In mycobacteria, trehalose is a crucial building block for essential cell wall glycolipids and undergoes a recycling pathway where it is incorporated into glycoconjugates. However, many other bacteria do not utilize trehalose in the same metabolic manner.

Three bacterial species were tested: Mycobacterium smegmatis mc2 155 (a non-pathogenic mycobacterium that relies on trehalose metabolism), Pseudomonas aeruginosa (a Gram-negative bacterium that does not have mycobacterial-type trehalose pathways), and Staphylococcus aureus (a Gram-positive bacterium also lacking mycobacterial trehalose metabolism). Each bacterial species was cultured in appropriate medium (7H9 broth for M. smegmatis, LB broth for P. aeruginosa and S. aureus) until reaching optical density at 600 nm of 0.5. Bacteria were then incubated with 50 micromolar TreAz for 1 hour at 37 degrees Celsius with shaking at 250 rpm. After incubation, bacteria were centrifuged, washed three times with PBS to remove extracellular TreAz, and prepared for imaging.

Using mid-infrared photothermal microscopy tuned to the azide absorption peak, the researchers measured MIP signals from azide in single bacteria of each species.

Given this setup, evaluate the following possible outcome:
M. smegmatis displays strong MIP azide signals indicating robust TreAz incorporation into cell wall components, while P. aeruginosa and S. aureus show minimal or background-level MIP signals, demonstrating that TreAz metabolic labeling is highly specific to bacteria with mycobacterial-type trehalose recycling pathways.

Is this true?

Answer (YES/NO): YES